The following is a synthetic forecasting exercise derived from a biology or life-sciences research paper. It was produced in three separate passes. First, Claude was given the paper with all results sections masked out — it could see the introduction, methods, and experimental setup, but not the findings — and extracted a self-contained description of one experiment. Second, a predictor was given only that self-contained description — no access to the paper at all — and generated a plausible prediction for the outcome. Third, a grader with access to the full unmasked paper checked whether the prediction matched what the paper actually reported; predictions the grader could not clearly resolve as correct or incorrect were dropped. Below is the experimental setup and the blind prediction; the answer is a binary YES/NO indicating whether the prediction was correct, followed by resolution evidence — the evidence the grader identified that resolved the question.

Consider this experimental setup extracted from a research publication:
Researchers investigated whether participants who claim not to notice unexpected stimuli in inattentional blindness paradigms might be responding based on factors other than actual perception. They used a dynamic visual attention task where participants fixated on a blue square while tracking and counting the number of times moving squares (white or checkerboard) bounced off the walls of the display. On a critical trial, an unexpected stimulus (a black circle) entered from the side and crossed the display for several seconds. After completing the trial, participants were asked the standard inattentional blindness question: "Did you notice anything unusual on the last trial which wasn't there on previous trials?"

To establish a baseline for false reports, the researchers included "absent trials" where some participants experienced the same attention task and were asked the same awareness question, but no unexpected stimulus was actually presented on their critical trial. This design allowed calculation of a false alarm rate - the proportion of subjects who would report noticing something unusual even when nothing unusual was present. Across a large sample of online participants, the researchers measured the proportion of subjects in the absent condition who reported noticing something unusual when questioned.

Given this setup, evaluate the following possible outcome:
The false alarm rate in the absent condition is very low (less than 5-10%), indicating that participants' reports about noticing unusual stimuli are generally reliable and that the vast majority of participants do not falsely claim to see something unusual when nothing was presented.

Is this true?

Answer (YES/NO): NO